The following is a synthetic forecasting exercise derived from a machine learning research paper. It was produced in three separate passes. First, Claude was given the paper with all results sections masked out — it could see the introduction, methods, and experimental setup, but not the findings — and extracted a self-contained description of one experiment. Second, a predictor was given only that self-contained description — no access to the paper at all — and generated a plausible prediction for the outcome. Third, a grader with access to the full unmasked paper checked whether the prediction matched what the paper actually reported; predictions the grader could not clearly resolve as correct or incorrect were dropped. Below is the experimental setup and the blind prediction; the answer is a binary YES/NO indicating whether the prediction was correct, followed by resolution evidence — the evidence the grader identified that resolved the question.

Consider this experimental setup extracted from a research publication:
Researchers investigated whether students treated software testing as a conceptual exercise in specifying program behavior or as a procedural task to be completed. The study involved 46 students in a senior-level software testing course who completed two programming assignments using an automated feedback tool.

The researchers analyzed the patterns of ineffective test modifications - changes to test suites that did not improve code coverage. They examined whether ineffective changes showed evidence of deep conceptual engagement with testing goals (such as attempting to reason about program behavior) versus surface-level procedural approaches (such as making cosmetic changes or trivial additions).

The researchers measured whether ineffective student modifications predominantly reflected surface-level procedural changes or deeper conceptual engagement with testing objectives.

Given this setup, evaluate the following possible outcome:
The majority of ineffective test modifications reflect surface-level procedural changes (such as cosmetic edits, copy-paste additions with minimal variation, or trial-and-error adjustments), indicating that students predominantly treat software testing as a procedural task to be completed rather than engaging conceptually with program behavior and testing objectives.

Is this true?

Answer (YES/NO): YES